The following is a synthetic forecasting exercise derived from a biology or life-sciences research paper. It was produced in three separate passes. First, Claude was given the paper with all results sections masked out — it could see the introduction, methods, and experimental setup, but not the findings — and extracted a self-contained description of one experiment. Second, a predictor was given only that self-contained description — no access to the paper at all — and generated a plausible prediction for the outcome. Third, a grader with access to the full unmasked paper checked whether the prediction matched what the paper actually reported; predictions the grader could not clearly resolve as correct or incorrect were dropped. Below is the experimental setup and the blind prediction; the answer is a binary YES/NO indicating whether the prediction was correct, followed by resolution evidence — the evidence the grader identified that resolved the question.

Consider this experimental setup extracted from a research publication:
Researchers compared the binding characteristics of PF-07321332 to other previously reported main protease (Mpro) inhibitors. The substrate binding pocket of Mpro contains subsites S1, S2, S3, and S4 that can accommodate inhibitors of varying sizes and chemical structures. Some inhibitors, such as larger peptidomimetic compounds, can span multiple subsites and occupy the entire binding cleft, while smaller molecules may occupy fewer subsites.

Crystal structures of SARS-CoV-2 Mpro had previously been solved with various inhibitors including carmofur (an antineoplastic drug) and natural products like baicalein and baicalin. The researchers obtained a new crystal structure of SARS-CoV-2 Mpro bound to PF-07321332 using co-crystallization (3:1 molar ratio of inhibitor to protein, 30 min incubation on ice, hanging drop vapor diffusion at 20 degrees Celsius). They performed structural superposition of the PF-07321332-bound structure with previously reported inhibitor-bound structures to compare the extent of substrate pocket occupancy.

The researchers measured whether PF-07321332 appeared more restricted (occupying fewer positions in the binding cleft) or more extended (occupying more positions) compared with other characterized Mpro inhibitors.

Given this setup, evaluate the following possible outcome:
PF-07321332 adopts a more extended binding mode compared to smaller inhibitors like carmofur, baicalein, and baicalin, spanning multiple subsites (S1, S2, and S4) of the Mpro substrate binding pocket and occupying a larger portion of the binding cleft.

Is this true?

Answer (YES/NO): NO